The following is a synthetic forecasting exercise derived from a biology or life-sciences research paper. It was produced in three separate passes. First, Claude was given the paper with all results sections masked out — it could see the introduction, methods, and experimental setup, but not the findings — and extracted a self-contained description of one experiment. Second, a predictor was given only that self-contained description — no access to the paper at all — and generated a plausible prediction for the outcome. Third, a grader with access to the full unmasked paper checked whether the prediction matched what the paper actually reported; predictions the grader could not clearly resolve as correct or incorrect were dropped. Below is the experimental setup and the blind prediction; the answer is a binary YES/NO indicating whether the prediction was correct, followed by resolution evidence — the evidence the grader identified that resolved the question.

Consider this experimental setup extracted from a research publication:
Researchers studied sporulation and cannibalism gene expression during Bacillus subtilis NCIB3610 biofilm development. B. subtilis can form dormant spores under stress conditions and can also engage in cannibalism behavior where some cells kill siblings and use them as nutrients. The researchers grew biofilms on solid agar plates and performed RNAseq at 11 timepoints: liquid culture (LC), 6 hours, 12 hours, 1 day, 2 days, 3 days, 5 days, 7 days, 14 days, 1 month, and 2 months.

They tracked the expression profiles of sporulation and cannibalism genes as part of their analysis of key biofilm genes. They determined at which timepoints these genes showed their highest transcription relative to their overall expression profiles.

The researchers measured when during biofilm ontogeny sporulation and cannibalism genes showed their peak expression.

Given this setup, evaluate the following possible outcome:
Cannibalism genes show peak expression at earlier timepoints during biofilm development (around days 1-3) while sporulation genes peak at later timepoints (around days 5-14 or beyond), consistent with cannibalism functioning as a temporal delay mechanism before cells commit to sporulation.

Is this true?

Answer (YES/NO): NO